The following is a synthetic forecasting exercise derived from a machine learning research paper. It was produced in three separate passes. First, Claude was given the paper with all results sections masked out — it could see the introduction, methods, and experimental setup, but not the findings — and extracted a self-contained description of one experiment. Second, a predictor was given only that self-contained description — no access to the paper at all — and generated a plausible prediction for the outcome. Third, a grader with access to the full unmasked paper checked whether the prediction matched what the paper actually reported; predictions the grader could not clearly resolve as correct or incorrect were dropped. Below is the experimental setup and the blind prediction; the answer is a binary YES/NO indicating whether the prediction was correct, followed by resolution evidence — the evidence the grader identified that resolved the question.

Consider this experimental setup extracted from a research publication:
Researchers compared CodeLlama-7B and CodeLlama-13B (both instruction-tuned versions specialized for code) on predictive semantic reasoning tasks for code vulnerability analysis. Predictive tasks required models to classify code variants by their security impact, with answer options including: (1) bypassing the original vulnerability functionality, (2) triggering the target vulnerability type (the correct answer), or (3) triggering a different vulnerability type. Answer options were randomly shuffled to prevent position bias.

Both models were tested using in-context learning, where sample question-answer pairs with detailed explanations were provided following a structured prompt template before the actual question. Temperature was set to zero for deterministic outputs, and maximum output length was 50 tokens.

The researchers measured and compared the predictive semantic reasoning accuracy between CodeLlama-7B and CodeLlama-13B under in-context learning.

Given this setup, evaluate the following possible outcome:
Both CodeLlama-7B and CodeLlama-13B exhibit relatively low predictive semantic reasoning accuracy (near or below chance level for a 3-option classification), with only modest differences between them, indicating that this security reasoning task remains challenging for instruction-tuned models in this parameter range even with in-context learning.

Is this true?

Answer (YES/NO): YES